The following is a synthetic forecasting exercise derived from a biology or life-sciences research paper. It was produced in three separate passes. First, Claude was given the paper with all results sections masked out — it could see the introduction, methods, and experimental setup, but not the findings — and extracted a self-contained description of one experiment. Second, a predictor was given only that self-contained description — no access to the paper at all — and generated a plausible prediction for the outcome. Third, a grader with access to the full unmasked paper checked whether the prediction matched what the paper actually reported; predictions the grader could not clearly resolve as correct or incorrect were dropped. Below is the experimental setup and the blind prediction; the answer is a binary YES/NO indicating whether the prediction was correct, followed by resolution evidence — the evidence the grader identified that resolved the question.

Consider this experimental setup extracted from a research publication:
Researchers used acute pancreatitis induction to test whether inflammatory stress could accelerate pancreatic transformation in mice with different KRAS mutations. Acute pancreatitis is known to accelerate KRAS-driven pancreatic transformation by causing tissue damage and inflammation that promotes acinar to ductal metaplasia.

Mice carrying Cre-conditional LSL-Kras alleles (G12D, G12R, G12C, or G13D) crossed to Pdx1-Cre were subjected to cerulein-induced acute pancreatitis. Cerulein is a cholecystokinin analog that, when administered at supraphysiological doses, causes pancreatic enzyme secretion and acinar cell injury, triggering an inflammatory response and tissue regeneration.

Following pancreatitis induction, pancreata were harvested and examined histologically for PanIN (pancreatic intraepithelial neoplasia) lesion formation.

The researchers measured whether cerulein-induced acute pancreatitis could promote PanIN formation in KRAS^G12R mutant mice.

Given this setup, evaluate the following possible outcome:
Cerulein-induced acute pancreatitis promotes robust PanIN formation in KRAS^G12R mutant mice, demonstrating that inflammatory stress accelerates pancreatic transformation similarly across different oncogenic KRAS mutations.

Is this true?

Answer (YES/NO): NO